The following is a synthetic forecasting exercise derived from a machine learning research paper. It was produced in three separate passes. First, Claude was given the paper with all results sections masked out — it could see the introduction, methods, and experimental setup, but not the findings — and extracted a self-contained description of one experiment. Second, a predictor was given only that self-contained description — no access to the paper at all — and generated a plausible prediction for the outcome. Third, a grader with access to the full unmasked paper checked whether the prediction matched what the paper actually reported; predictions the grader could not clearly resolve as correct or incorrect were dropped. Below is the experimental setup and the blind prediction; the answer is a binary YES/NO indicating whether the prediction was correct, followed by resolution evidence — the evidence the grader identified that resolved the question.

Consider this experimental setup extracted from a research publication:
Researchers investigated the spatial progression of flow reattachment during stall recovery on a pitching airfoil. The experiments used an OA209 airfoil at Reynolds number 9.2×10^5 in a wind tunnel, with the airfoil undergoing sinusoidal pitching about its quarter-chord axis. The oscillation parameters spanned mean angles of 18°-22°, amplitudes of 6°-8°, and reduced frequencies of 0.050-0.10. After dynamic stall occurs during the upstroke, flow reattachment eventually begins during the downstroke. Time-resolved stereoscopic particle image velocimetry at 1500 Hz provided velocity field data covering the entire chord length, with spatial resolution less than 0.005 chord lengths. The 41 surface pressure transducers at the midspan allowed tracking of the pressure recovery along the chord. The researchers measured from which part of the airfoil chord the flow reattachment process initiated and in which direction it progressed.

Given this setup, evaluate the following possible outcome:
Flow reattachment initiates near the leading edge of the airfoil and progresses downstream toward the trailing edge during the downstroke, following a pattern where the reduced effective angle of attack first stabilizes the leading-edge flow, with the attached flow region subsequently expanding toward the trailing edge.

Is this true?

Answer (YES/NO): YES